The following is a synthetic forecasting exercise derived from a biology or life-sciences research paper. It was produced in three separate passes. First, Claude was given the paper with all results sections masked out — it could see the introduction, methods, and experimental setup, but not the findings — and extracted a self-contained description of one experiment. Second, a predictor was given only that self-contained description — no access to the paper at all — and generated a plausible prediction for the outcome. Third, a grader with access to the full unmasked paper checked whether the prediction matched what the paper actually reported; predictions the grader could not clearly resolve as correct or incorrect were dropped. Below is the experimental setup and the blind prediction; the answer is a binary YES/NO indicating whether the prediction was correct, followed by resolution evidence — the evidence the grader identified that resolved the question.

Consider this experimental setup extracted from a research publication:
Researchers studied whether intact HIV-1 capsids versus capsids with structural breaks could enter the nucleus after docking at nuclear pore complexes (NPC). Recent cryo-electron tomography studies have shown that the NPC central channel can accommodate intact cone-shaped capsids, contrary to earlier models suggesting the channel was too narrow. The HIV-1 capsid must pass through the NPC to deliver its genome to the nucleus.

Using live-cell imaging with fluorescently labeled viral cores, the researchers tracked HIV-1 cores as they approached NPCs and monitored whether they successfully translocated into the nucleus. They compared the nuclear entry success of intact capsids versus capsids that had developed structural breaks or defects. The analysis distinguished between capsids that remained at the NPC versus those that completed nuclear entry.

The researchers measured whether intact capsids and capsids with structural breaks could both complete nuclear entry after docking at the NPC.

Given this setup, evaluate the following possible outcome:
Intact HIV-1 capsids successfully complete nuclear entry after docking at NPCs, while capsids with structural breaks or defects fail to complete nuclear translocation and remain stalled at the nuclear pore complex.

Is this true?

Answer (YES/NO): YES